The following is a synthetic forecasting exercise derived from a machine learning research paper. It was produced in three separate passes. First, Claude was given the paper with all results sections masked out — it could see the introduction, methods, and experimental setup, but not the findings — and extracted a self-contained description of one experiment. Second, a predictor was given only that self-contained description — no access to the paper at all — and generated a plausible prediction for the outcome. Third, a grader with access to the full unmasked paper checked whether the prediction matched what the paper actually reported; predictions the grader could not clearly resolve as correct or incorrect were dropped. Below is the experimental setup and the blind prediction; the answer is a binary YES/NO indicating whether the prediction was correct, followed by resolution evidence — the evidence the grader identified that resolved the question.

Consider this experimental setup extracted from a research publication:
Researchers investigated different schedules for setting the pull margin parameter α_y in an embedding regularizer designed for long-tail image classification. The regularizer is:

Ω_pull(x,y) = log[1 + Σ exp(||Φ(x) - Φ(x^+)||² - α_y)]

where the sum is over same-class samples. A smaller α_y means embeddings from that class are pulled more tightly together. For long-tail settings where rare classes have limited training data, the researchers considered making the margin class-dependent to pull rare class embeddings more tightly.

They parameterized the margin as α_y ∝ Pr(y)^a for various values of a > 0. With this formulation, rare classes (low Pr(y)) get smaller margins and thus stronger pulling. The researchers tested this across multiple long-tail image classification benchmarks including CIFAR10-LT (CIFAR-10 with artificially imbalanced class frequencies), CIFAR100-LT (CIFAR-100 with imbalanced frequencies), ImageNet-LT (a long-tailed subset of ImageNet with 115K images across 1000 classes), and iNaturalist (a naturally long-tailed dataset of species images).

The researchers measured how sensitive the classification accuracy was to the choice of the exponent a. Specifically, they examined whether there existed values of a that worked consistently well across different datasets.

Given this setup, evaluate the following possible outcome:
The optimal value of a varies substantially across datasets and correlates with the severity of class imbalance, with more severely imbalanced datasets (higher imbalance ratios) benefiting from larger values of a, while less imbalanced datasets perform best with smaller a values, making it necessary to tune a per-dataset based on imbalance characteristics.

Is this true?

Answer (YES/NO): NO